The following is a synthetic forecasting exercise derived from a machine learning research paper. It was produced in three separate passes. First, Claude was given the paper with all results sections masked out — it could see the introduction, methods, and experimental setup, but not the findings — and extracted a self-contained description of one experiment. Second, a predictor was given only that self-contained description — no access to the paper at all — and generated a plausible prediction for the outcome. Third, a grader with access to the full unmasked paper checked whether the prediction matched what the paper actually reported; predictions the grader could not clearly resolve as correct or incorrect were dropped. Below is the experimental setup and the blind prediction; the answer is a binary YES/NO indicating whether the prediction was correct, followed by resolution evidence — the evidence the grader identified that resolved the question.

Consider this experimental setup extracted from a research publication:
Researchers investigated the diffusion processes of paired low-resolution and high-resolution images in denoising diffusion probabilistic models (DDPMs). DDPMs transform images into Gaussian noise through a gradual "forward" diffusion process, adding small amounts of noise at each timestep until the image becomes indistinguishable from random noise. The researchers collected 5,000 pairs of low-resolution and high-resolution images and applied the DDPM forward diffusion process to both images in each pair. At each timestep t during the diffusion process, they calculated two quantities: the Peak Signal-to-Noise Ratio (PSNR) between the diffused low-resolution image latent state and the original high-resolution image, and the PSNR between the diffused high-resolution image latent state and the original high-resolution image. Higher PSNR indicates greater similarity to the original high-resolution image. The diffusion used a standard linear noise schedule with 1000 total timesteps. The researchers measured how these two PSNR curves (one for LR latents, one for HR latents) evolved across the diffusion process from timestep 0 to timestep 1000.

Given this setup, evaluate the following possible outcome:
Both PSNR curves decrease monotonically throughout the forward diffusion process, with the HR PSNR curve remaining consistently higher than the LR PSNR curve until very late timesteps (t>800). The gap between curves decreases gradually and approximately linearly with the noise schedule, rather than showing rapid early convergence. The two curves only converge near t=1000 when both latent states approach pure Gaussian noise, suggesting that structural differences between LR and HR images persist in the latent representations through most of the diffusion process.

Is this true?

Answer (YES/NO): NO